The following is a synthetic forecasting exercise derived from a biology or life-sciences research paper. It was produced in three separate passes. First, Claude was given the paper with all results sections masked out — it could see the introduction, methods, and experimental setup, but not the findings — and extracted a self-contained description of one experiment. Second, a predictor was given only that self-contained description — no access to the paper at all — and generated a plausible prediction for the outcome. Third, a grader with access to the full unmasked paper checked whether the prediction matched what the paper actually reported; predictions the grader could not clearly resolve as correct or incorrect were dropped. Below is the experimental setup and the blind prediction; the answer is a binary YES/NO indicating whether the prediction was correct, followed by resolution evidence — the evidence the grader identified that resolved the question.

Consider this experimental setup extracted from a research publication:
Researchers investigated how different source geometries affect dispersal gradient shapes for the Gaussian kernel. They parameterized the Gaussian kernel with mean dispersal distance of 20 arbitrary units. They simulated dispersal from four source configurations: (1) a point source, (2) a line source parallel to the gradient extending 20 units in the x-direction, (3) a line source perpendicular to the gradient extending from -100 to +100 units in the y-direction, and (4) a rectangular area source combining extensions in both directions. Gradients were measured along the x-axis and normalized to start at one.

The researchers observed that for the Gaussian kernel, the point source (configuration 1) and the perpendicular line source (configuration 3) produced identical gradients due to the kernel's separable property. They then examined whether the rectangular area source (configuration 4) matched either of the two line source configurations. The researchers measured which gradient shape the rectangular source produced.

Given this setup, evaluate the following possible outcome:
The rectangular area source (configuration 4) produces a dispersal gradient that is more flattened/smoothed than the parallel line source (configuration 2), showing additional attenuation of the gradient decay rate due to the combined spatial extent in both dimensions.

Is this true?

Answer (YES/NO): NO